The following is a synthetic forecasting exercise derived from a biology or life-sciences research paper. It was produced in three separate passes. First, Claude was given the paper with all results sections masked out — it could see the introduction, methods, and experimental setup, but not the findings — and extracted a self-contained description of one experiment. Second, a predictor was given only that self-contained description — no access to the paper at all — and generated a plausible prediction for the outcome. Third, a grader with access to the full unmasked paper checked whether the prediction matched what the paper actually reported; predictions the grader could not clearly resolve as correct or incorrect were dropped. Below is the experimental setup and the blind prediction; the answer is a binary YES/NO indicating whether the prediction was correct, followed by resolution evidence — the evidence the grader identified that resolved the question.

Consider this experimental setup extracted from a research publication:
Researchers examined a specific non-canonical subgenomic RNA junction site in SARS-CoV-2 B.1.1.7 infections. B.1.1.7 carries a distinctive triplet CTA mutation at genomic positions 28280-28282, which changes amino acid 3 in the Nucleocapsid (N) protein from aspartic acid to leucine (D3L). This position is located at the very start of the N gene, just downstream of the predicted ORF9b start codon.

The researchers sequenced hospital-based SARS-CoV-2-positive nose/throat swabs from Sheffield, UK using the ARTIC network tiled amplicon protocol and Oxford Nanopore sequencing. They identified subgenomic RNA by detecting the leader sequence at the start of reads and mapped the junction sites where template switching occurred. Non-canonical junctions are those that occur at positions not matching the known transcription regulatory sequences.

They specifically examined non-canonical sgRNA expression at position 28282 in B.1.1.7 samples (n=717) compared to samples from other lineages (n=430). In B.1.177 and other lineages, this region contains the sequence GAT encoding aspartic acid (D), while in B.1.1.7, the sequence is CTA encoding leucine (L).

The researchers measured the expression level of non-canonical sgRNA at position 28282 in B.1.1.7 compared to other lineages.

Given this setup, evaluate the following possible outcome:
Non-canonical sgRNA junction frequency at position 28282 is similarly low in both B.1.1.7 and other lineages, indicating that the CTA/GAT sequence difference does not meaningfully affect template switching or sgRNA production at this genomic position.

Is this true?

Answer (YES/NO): NO